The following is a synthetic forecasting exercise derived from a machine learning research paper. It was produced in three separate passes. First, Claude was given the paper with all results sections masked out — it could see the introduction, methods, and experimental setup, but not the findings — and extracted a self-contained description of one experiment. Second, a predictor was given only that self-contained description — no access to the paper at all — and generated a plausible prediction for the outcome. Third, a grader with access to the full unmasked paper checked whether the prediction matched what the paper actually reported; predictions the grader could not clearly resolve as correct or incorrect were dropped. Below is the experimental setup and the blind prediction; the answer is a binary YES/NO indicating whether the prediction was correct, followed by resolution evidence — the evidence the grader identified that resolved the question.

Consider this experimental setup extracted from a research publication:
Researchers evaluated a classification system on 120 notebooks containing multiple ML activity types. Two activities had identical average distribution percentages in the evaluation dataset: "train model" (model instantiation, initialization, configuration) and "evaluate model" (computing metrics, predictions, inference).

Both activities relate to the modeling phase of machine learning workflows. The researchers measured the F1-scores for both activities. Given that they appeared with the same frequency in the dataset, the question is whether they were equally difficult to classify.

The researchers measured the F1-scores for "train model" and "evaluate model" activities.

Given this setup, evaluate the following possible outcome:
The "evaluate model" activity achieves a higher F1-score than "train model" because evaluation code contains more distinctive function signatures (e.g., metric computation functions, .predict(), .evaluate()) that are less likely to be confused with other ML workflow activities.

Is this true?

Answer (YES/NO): NO